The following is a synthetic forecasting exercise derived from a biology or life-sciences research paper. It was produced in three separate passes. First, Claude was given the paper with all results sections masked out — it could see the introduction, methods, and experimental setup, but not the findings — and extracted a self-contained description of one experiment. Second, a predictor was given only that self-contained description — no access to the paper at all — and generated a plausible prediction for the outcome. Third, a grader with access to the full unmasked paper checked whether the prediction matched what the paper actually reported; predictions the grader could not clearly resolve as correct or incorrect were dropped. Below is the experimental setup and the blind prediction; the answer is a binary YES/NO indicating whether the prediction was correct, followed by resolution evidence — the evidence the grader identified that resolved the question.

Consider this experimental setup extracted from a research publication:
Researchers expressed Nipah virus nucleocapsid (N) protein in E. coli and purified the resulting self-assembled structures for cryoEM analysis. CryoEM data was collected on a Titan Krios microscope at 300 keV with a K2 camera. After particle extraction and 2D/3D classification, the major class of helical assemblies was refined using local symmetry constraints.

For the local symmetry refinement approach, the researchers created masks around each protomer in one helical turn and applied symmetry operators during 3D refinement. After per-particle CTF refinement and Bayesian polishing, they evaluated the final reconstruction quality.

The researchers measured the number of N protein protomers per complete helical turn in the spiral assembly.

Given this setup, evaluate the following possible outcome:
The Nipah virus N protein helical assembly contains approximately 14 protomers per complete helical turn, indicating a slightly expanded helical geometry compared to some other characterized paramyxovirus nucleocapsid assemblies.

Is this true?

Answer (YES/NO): NO